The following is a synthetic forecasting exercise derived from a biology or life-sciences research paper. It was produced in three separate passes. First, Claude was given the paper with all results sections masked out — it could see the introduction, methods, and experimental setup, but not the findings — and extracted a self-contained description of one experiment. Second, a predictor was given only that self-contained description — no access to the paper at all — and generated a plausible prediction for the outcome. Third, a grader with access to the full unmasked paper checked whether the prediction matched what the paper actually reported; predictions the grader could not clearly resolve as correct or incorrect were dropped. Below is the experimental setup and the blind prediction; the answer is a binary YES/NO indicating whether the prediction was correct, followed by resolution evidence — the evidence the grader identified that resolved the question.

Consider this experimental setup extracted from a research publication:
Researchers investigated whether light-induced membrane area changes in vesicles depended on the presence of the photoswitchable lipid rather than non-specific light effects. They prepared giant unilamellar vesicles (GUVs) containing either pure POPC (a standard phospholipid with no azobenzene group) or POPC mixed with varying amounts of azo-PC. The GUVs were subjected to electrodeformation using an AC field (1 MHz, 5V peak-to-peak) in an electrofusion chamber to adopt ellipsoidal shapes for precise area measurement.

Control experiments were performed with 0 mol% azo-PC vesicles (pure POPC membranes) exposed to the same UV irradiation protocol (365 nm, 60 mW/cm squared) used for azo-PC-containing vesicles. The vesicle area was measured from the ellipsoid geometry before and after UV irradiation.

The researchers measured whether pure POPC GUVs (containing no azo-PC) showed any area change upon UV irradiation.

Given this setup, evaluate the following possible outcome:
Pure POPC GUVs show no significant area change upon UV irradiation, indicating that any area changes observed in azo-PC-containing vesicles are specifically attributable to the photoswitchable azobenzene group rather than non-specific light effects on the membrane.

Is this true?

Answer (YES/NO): YES